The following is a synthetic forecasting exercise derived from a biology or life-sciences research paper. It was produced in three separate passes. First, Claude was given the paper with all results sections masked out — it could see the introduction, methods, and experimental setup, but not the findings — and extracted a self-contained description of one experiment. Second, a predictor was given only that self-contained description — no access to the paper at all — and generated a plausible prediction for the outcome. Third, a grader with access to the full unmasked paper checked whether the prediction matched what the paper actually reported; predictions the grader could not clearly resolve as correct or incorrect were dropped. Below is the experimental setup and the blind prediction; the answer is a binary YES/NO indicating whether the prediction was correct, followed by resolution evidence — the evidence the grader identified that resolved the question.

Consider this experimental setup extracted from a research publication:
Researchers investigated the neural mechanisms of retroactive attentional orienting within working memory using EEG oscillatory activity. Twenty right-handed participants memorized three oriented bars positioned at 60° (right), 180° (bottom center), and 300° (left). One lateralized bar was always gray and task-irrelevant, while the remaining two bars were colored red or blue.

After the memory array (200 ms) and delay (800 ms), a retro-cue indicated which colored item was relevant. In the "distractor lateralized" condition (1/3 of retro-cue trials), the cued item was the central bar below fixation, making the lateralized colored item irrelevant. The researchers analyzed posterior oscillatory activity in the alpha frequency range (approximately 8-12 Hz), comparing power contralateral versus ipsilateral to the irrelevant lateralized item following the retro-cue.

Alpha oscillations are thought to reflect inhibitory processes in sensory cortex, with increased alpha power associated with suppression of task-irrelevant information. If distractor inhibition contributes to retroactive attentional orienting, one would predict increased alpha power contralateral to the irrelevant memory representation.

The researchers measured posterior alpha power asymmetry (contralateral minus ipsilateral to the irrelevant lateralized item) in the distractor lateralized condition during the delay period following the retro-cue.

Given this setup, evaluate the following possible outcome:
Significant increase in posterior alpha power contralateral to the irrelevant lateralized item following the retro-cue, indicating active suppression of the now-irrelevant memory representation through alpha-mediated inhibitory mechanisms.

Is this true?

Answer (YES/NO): YES